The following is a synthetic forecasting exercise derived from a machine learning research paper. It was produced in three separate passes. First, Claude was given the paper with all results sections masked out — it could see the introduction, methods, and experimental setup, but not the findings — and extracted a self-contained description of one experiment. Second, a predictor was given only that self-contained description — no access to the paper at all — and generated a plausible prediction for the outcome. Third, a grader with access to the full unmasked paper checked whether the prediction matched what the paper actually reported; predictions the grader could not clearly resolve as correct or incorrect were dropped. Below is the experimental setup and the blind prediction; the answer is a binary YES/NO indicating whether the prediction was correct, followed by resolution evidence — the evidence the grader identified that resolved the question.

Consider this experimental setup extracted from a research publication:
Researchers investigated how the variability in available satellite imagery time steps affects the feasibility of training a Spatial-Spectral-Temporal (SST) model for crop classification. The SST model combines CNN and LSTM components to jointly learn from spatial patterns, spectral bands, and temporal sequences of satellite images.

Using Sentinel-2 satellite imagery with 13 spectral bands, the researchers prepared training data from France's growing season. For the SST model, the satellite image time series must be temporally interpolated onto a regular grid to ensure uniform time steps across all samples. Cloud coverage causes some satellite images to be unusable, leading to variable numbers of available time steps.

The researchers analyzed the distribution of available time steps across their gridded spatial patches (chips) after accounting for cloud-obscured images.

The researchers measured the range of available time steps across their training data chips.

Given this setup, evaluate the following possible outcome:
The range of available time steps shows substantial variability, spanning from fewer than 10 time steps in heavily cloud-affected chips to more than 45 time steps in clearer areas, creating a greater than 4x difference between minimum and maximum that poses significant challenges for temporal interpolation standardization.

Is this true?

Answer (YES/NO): NO